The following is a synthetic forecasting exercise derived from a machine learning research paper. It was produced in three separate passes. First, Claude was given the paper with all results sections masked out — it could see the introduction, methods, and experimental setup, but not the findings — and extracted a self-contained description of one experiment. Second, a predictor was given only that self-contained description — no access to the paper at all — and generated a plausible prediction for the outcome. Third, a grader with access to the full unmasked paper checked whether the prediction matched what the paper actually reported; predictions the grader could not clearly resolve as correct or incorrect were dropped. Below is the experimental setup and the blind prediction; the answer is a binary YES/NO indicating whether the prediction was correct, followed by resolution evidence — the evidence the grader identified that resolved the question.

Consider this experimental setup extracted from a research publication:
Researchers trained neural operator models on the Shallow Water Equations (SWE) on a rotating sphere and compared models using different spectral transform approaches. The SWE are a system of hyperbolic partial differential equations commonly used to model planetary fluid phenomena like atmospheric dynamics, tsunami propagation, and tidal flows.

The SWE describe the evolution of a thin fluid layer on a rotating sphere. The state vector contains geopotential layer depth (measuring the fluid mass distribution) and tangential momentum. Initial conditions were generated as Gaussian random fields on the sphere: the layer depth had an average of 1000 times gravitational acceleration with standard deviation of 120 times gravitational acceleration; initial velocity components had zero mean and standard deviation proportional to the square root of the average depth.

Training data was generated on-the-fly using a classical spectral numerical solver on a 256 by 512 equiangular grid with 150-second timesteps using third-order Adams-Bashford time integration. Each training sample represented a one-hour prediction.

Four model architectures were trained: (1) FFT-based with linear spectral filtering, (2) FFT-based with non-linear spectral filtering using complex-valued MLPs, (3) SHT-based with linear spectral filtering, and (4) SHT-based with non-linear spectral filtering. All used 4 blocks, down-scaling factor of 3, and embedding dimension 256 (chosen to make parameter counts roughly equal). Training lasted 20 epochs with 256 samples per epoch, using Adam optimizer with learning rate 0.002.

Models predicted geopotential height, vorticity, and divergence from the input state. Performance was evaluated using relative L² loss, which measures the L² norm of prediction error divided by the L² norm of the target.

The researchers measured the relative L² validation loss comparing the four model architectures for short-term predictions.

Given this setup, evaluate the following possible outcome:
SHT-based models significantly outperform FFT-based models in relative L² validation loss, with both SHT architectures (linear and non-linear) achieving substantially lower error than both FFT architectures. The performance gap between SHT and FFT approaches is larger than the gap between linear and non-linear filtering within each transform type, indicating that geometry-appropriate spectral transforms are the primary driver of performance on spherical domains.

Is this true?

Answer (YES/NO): NO